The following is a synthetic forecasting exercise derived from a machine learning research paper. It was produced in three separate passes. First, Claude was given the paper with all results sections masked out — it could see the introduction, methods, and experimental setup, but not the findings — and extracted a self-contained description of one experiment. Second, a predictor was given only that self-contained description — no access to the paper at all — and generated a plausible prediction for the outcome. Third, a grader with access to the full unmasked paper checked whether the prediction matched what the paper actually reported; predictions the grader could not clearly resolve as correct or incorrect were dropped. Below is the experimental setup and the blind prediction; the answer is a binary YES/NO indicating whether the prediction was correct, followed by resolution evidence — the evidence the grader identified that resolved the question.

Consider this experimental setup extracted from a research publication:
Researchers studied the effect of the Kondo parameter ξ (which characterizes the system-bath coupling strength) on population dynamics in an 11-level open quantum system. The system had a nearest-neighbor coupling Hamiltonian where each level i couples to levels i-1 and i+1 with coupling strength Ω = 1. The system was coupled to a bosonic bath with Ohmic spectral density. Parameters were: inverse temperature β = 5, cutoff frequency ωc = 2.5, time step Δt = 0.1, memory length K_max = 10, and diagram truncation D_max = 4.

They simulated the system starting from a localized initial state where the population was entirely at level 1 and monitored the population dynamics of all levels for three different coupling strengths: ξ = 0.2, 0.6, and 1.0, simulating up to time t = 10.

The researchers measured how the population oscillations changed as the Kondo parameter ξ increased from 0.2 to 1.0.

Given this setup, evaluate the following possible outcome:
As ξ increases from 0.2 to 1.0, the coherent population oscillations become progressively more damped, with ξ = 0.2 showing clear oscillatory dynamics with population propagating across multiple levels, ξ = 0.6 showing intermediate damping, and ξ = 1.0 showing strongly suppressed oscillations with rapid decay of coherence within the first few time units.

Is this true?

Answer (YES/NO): YES